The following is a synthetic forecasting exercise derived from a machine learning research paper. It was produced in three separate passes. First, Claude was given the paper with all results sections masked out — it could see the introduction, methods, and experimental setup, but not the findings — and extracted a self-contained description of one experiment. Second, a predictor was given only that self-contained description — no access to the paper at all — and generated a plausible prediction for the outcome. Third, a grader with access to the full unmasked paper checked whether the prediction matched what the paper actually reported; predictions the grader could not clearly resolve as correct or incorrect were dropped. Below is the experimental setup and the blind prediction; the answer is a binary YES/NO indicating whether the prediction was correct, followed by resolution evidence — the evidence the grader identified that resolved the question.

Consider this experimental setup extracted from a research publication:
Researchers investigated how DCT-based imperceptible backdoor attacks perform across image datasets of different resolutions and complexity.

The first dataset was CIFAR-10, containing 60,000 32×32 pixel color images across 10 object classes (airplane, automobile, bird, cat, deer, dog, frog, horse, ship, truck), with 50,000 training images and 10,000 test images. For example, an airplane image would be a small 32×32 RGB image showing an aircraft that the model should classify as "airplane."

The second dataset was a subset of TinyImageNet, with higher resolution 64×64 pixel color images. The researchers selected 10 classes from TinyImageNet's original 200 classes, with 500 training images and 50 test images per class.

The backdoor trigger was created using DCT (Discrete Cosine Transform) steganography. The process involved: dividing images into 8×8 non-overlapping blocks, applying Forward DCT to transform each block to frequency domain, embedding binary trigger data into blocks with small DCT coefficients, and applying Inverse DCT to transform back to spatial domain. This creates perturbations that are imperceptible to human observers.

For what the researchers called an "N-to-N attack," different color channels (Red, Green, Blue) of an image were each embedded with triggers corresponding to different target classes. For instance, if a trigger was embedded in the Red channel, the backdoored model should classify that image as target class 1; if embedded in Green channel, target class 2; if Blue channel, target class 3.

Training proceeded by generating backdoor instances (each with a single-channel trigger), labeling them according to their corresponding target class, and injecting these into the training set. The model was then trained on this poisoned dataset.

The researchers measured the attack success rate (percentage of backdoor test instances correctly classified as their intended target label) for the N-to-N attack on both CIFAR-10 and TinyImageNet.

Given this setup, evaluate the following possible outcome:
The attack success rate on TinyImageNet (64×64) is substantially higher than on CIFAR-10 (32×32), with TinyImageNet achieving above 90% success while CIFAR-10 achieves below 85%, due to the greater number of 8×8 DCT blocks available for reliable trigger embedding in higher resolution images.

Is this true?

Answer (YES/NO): NO